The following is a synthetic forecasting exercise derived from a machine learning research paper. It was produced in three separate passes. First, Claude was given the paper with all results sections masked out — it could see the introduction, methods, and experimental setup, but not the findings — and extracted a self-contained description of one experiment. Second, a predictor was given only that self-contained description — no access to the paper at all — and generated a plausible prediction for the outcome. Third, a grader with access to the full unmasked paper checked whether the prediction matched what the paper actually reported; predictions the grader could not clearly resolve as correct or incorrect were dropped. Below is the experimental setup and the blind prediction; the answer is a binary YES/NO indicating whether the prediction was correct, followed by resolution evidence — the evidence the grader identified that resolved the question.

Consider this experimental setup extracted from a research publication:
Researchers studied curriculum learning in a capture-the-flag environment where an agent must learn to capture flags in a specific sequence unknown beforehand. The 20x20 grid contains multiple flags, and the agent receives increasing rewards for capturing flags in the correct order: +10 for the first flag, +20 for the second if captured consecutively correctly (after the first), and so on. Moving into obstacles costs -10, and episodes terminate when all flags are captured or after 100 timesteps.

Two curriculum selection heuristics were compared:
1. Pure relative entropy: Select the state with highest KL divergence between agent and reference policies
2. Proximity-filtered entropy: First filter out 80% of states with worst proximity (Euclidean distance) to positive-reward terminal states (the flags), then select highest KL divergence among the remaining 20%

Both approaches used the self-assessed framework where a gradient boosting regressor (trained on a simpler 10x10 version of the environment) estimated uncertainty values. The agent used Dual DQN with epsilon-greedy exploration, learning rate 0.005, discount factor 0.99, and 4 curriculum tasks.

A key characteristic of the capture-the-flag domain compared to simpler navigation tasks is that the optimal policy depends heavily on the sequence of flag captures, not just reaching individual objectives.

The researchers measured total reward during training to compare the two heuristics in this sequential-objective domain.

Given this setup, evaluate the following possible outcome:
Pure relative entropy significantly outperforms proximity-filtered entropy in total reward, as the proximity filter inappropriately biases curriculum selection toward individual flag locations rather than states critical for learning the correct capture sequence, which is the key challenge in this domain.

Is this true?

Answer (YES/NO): NO